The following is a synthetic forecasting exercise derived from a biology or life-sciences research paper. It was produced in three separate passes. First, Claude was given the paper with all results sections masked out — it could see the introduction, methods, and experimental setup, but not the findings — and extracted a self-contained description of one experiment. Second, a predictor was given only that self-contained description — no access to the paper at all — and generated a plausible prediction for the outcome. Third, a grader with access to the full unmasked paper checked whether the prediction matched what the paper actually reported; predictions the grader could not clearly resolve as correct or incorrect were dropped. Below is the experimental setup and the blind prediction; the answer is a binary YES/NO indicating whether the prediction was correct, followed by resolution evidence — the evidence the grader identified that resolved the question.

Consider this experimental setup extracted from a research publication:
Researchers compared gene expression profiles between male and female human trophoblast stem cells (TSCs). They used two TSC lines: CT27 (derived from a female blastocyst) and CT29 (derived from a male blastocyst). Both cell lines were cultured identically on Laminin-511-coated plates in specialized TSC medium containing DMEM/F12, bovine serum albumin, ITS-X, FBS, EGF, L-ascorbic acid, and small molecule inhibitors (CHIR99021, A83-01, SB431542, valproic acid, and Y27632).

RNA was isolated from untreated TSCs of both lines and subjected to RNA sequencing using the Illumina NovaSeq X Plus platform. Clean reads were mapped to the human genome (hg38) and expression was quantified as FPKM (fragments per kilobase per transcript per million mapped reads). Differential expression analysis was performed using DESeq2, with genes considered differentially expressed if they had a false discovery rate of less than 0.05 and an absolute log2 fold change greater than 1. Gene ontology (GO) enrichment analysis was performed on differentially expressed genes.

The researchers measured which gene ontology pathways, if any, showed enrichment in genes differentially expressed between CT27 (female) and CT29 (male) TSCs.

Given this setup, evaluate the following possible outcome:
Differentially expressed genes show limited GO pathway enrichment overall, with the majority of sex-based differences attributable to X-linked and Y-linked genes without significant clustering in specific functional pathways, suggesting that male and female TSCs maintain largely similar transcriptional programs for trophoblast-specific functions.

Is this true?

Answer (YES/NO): NO